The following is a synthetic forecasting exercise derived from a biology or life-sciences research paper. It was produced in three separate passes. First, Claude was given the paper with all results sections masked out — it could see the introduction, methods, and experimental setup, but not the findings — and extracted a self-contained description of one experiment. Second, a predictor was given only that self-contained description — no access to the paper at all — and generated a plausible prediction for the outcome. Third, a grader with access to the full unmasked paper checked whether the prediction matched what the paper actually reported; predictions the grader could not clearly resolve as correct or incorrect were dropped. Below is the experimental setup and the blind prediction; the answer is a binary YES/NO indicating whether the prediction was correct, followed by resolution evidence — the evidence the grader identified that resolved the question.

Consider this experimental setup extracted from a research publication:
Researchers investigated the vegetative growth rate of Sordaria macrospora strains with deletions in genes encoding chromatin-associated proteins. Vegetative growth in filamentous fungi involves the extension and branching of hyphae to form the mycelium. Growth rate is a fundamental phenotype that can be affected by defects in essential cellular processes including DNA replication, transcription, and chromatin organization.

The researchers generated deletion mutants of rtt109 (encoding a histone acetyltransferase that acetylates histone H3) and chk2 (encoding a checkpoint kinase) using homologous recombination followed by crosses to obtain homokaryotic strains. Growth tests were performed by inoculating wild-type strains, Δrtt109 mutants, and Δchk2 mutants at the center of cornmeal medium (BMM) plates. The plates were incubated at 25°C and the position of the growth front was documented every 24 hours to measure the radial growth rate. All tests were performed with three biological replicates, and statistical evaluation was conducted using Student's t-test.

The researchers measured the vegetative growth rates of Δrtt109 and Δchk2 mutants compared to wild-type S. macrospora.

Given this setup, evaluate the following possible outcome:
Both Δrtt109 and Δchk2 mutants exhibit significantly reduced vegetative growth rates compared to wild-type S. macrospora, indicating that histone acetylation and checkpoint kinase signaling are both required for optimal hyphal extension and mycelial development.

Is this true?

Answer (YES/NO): NO